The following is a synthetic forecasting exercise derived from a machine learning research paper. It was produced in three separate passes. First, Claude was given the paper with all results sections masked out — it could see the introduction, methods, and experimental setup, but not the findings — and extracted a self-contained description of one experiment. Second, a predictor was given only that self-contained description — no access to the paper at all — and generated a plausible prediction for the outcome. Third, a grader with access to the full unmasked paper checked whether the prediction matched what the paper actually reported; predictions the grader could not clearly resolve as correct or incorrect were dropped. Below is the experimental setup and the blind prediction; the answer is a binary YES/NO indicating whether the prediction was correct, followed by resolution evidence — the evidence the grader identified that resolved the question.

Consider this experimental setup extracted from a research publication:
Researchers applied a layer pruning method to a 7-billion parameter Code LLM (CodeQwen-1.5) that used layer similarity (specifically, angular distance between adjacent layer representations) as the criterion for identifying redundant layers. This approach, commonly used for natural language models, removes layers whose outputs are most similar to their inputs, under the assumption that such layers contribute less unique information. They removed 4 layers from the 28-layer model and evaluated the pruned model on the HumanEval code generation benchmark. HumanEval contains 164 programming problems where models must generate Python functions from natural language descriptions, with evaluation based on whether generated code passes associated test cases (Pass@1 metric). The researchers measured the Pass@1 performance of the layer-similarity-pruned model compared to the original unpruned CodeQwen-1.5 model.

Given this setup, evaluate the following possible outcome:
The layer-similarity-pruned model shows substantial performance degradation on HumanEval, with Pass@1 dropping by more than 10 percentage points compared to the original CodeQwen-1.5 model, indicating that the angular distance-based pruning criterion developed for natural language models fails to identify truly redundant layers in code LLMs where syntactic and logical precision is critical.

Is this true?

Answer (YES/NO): YES